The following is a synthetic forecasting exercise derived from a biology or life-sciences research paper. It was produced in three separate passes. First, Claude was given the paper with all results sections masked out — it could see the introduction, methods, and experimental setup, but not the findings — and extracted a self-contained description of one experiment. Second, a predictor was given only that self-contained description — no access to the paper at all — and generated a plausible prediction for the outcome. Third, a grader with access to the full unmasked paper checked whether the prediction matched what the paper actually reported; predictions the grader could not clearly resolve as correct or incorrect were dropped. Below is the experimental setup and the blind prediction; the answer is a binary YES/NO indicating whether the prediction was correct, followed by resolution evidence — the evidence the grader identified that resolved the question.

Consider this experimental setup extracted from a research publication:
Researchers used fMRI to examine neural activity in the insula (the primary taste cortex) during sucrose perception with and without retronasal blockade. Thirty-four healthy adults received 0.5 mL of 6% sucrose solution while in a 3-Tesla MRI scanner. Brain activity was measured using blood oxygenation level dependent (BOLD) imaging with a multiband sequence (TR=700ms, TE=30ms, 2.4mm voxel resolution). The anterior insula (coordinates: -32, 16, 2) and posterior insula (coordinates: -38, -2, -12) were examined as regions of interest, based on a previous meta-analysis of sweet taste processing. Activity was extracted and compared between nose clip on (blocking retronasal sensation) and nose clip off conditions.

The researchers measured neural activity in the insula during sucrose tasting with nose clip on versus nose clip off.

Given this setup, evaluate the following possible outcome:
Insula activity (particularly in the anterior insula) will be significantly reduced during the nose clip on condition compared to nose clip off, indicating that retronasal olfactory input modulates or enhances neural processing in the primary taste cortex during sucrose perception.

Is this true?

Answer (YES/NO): YES